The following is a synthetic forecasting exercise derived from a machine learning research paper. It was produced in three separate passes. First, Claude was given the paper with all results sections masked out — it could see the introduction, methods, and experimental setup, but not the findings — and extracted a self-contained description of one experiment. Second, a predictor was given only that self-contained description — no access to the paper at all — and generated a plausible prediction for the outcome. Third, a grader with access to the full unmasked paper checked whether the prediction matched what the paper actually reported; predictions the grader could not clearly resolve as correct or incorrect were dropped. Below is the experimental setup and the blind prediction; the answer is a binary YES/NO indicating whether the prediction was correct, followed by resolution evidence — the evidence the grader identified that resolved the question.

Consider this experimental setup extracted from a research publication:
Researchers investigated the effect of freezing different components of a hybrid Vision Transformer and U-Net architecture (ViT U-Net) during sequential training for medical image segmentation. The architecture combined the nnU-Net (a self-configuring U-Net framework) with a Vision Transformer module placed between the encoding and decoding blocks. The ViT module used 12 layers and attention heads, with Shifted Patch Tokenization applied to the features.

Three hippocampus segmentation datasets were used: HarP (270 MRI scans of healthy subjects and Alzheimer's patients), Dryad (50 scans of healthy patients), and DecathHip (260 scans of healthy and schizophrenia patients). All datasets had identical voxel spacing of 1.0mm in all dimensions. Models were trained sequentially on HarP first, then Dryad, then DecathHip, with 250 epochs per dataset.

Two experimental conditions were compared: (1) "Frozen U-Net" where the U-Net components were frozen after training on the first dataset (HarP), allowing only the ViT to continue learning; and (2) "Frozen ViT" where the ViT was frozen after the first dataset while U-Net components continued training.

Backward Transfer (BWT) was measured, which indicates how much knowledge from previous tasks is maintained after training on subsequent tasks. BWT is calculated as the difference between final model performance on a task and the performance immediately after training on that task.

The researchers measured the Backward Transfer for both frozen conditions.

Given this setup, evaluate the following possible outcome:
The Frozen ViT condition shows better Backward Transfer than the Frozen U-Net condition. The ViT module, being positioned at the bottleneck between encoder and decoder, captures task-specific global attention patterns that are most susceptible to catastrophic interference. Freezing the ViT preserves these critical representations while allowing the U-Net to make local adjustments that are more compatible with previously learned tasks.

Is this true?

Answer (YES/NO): NO